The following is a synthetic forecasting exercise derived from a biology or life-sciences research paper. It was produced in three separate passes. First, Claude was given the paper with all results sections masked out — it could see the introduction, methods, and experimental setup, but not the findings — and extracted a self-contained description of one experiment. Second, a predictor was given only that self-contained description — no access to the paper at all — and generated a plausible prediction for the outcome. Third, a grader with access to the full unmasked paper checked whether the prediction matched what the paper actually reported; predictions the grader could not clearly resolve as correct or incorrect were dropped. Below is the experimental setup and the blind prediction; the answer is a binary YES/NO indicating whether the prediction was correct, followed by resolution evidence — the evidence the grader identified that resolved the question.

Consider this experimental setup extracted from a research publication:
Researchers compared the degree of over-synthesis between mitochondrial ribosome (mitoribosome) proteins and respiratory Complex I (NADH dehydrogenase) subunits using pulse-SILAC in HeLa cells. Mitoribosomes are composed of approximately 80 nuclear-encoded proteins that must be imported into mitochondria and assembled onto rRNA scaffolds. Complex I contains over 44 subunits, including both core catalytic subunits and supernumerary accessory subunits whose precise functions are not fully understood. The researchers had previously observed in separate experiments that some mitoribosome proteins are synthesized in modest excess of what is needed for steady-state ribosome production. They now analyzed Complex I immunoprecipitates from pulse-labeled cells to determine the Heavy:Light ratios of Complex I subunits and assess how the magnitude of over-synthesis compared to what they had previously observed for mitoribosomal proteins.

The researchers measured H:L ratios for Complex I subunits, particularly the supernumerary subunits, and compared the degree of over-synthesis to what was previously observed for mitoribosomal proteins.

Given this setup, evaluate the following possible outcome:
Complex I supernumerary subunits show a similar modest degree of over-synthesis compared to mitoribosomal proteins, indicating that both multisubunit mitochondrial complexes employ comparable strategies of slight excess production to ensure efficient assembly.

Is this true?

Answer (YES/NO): NO